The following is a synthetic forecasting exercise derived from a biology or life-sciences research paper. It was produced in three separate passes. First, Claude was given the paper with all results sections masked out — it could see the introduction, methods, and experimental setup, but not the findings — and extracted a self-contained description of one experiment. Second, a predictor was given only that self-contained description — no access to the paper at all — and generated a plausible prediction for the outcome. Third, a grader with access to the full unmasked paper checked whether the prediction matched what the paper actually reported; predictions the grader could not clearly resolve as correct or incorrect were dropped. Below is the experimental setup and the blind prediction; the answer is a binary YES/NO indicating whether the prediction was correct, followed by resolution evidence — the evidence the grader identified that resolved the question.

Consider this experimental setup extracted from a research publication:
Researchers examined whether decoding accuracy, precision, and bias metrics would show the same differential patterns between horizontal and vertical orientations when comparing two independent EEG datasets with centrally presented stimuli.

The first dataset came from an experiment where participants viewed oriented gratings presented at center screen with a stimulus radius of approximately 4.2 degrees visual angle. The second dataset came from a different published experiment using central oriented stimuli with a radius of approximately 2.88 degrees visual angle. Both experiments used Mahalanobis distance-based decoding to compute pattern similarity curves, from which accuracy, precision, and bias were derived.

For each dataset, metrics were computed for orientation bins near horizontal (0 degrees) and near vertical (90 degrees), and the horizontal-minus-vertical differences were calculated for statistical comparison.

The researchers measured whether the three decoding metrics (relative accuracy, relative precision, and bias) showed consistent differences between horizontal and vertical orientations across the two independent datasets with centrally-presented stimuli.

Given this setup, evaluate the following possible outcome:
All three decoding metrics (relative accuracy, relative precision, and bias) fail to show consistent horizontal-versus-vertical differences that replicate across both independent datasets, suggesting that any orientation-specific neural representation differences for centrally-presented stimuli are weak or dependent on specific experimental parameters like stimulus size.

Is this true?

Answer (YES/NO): NO